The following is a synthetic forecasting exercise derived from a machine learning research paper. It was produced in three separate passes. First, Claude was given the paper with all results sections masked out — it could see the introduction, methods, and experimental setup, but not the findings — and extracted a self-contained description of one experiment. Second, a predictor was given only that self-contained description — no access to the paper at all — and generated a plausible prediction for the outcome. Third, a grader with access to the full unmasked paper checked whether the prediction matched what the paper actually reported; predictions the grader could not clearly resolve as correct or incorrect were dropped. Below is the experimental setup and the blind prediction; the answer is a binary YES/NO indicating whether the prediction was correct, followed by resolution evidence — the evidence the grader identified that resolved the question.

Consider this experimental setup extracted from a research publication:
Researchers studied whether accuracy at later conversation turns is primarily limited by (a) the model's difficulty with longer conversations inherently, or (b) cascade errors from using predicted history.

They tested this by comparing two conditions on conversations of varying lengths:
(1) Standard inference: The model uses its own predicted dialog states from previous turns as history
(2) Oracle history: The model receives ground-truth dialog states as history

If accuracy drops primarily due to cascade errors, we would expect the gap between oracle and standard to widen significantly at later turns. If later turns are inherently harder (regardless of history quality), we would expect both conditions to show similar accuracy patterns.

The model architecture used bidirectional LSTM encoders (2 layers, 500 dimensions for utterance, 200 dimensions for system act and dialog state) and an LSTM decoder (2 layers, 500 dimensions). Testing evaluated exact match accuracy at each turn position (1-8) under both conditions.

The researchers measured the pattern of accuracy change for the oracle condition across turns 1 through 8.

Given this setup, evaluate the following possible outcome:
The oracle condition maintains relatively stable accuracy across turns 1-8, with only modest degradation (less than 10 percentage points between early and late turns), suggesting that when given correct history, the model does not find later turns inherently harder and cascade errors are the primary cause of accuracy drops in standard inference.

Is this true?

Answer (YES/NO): NO